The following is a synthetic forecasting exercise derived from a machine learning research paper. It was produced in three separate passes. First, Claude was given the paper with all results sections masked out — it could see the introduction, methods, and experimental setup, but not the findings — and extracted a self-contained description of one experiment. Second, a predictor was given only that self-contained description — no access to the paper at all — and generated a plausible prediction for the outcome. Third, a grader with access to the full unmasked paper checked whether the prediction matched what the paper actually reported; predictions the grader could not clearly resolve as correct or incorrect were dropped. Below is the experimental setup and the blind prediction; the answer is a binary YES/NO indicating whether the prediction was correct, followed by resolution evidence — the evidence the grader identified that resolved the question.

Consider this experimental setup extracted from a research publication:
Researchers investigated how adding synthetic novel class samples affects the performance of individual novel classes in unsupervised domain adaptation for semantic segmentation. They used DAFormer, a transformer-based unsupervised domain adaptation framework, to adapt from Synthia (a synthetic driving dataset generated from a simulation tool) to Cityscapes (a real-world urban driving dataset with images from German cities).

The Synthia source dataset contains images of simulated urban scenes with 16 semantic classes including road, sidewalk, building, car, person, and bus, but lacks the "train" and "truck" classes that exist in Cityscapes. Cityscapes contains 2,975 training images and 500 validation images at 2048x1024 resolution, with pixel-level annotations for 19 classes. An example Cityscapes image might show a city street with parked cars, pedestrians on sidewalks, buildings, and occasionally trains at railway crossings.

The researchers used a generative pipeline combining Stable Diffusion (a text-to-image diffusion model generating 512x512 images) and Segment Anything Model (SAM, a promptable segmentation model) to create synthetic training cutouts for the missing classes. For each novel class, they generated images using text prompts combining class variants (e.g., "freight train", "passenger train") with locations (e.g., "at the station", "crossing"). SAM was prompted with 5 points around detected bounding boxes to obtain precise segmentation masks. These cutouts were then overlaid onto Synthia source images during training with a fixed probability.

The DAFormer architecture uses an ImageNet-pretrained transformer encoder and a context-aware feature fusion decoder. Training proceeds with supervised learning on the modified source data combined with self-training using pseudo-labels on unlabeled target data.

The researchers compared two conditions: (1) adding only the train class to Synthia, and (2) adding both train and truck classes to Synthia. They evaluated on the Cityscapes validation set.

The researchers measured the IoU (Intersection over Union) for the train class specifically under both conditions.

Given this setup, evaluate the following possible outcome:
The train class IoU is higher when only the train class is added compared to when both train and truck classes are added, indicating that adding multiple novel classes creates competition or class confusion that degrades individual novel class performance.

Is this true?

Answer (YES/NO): NO